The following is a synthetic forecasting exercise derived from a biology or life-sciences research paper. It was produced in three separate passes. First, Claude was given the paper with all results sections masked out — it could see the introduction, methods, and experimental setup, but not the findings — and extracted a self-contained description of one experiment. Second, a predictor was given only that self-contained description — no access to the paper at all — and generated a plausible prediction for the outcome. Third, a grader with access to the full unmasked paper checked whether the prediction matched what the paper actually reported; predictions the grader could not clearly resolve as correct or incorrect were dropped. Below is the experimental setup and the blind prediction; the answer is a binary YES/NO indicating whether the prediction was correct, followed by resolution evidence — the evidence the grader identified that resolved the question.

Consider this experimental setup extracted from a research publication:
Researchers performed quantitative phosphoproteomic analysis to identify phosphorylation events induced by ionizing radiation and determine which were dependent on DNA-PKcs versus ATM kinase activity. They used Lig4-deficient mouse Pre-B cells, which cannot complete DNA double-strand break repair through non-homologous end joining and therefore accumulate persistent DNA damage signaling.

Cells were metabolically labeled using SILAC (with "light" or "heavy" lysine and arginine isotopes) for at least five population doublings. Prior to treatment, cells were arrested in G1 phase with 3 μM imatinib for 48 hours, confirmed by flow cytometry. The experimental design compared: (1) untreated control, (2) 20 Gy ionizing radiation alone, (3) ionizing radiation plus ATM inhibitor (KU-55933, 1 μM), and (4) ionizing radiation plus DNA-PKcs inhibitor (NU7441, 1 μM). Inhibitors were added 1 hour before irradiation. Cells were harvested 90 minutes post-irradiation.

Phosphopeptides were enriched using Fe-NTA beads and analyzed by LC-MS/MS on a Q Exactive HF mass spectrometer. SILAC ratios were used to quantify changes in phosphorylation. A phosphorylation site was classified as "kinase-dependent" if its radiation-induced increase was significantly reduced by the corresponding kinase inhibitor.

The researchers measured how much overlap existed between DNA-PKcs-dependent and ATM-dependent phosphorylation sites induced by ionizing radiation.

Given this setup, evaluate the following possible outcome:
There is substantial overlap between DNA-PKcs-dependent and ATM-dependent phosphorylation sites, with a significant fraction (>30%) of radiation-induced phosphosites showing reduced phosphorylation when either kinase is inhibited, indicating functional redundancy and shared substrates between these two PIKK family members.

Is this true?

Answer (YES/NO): NO